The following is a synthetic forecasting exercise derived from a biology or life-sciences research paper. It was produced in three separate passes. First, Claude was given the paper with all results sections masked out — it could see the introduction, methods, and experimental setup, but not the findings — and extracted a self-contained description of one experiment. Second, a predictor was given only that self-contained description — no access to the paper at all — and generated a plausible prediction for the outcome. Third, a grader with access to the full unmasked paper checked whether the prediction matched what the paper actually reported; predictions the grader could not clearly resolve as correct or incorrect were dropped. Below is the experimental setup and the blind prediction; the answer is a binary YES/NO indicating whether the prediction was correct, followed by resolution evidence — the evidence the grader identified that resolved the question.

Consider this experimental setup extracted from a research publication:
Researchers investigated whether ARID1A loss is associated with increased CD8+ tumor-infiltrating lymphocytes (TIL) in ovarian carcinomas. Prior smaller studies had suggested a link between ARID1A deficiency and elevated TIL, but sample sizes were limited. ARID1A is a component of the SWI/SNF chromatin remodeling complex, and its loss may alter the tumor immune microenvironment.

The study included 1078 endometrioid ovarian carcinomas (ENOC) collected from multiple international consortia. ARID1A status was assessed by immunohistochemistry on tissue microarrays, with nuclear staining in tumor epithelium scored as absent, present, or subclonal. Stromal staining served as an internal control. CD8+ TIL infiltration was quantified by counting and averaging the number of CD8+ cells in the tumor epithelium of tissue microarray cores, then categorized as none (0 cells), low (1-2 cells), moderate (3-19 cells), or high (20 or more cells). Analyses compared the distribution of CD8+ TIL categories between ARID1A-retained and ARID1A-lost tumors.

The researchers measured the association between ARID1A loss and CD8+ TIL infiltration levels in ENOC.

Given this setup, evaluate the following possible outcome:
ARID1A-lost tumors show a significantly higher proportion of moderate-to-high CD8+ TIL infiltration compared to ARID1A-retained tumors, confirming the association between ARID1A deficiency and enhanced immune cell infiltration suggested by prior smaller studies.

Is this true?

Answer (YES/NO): NO